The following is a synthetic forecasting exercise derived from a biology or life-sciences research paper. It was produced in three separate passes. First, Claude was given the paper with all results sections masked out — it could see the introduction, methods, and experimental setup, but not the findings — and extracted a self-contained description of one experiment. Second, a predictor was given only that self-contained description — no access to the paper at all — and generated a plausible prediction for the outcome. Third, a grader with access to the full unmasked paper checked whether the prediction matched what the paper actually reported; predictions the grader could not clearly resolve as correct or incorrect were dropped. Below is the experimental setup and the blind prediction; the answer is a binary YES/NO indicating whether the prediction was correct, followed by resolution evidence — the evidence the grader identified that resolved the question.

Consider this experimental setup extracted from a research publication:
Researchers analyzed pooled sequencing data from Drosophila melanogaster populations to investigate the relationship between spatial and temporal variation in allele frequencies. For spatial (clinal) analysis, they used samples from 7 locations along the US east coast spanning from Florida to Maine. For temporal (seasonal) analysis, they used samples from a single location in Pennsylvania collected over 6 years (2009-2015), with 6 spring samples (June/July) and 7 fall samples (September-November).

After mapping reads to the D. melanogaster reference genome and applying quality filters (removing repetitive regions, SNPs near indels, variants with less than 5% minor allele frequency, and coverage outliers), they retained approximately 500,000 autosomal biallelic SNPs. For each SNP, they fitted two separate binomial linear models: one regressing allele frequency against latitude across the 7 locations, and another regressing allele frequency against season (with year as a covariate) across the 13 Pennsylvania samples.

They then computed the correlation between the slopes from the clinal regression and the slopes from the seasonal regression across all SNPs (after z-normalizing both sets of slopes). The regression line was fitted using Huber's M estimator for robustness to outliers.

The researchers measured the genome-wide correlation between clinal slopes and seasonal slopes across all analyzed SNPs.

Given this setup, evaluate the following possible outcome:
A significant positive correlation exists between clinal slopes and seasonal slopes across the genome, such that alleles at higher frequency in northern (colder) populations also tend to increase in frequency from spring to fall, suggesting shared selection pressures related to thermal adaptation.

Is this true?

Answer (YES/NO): NO